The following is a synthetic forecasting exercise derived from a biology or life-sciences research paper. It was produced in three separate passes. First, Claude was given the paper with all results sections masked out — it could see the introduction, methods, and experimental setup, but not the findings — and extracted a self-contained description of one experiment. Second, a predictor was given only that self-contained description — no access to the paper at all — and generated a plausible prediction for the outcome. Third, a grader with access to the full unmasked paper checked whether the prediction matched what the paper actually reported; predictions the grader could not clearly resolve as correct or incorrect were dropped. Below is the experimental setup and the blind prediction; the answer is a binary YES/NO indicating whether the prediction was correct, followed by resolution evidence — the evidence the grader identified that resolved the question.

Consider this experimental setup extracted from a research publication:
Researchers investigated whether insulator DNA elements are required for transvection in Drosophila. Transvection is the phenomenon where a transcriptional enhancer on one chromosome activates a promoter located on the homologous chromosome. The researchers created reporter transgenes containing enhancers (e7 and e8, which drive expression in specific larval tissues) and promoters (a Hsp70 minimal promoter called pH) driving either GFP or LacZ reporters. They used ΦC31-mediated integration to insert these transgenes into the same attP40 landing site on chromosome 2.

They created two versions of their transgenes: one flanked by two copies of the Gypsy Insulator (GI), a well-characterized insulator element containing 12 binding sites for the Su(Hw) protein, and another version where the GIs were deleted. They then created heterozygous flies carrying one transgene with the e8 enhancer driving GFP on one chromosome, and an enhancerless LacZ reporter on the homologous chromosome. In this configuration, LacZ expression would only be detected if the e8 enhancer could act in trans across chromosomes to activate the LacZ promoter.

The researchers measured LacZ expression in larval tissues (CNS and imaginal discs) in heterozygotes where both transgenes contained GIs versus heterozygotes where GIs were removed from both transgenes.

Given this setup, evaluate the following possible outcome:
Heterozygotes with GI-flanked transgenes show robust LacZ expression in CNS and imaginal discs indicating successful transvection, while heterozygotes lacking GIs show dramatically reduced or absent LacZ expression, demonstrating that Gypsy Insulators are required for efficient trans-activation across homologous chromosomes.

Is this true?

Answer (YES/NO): YES